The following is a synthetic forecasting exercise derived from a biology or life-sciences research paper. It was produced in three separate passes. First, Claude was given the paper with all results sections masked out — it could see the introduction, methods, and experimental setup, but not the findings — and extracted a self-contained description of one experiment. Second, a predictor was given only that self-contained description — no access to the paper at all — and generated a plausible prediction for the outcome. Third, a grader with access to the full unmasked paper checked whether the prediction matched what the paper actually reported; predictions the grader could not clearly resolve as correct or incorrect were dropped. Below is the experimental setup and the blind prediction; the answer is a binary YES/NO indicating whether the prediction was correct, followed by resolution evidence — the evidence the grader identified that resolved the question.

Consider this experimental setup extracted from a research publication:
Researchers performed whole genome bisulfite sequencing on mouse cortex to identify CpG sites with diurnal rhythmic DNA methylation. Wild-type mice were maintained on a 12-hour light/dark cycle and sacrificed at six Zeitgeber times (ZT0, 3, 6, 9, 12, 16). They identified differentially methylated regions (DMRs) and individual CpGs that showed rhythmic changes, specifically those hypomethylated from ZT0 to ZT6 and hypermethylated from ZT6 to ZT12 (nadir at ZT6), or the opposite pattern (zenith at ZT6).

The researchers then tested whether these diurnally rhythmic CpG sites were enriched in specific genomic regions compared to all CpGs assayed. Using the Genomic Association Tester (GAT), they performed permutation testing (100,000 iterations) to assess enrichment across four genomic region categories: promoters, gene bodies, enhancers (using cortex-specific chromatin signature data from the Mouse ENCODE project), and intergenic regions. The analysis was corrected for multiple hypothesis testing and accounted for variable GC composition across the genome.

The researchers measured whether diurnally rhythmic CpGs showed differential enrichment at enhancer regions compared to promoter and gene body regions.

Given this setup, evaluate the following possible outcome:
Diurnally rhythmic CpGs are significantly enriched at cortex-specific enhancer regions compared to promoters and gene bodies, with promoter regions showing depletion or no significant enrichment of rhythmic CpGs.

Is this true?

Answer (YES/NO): NO